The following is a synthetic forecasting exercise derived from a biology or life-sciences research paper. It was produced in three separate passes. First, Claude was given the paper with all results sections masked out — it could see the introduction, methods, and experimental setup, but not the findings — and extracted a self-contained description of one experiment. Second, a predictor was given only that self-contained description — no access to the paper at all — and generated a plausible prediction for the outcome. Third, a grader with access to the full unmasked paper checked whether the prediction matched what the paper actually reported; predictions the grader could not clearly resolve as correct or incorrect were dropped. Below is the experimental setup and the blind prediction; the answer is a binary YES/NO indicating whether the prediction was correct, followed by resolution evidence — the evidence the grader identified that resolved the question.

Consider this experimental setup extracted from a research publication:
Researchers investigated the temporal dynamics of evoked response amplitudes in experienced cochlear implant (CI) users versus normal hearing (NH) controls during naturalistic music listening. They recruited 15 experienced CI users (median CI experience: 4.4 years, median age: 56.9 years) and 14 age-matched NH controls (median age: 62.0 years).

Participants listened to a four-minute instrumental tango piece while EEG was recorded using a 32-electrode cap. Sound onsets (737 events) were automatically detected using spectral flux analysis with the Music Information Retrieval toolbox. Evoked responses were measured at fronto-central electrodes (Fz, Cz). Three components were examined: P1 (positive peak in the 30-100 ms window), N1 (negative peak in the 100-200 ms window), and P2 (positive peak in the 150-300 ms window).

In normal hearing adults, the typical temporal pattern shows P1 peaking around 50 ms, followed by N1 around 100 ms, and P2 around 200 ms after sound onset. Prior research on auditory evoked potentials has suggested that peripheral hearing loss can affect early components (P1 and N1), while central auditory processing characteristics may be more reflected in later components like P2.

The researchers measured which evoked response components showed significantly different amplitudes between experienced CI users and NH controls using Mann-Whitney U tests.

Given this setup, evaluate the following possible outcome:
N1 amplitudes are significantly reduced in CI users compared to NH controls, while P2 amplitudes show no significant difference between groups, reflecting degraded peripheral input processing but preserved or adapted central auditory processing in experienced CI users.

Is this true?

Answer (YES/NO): NO